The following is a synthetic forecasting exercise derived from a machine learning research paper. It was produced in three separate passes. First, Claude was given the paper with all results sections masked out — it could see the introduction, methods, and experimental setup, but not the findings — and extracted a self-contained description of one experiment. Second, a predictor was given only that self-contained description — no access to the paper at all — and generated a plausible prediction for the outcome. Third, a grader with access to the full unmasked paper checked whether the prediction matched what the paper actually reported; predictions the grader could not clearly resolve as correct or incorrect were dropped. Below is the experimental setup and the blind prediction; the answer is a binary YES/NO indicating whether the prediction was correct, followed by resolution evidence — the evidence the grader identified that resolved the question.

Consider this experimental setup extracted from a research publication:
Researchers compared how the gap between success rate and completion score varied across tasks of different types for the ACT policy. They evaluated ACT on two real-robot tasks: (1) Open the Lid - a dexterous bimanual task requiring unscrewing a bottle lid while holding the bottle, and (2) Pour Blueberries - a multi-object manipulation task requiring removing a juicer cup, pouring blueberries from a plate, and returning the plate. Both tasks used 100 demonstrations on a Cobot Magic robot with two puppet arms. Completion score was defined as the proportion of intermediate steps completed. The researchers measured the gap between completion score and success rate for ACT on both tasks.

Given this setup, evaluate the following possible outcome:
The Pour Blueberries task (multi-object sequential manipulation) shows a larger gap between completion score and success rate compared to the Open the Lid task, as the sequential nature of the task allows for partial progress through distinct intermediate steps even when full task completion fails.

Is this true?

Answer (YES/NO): NO